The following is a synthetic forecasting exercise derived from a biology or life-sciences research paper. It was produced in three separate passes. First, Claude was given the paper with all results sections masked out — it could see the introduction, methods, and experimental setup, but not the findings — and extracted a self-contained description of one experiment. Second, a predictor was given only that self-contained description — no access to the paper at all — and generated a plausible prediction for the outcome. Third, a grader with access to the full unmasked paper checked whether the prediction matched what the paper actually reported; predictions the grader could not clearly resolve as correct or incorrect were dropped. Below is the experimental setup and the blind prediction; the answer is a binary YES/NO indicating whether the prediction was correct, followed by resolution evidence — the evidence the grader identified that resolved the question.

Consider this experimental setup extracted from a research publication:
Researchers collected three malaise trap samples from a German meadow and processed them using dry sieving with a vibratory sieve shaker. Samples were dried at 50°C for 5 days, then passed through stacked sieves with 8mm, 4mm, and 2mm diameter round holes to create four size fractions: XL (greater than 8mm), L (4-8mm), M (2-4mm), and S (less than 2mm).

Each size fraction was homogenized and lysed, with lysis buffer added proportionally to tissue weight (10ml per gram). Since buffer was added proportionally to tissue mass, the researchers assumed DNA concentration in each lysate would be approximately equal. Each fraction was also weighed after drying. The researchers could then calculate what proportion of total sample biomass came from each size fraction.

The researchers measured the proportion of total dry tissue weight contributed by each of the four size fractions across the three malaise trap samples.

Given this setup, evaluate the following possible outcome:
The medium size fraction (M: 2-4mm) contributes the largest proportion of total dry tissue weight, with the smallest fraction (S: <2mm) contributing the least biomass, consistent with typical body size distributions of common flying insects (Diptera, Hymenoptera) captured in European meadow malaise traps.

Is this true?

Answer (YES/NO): NO